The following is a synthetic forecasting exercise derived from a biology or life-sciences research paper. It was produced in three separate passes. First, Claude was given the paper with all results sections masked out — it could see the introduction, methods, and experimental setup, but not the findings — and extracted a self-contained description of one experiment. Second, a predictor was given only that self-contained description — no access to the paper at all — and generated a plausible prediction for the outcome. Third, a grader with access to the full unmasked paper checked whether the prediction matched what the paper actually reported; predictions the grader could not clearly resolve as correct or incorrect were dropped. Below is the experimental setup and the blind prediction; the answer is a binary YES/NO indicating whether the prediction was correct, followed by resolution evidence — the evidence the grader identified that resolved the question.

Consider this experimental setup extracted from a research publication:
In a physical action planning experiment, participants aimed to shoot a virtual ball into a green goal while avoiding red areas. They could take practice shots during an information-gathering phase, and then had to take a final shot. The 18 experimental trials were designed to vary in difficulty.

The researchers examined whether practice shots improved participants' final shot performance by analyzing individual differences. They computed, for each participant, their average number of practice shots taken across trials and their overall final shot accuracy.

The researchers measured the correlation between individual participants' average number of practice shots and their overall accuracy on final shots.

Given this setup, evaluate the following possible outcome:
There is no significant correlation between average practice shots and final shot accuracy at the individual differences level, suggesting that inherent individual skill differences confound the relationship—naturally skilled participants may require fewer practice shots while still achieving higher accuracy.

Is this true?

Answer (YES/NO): YES